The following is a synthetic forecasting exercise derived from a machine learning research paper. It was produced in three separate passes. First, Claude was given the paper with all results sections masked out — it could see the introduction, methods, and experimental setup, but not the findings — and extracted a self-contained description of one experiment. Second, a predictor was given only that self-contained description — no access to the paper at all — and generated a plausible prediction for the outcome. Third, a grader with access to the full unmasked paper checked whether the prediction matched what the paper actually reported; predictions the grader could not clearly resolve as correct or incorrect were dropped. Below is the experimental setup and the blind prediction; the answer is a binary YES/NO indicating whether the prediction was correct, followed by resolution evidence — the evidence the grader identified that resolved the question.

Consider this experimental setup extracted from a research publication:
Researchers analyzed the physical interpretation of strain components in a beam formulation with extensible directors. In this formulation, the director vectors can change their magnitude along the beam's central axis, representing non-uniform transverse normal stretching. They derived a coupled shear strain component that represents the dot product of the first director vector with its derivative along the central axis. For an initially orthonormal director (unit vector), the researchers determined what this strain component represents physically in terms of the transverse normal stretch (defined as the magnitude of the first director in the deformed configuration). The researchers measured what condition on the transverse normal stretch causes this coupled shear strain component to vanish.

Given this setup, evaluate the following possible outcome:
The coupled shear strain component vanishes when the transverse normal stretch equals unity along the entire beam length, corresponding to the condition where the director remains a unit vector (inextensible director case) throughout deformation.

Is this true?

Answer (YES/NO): NO